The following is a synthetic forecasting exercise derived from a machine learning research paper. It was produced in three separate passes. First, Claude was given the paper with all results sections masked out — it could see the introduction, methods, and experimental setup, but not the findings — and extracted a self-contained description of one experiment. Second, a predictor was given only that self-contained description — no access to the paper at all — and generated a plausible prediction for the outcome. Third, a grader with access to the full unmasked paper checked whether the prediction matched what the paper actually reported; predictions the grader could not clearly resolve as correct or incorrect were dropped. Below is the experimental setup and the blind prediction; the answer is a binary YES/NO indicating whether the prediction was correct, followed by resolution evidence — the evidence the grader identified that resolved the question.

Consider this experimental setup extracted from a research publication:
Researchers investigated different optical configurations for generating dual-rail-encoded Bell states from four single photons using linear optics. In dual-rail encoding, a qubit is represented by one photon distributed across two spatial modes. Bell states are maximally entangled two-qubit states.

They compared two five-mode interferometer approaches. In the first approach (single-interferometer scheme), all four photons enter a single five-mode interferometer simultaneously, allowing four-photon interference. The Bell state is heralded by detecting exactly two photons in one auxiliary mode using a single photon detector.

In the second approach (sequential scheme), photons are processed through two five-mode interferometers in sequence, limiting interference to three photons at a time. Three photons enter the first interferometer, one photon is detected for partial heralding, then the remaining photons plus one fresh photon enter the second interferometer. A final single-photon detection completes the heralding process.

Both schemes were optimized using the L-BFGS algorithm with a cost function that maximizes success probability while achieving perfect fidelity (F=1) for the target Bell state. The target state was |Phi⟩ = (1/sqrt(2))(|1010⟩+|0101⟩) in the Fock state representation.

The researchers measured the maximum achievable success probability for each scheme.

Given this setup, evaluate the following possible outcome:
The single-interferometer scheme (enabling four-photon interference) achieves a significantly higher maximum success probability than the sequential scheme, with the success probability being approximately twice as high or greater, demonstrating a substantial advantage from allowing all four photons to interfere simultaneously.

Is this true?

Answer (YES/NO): NO